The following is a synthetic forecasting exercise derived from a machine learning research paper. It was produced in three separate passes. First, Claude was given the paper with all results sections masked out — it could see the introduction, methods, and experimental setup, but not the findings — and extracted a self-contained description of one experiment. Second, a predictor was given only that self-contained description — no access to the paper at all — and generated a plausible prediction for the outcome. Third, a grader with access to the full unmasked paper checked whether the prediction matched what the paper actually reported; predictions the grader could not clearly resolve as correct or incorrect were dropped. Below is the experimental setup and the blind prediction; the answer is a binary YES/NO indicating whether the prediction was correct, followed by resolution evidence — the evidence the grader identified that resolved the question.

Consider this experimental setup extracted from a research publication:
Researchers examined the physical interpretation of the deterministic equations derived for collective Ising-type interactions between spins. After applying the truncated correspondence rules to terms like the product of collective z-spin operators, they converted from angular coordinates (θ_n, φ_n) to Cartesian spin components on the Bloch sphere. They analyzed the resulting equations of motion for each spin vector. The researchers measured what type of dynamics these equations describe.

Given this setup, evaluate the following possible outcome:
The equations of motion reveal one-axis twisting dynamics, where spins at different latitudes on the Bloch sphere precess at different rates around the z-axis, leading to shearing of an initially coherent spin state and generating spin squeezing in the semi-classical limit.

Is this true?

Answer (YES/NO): NO